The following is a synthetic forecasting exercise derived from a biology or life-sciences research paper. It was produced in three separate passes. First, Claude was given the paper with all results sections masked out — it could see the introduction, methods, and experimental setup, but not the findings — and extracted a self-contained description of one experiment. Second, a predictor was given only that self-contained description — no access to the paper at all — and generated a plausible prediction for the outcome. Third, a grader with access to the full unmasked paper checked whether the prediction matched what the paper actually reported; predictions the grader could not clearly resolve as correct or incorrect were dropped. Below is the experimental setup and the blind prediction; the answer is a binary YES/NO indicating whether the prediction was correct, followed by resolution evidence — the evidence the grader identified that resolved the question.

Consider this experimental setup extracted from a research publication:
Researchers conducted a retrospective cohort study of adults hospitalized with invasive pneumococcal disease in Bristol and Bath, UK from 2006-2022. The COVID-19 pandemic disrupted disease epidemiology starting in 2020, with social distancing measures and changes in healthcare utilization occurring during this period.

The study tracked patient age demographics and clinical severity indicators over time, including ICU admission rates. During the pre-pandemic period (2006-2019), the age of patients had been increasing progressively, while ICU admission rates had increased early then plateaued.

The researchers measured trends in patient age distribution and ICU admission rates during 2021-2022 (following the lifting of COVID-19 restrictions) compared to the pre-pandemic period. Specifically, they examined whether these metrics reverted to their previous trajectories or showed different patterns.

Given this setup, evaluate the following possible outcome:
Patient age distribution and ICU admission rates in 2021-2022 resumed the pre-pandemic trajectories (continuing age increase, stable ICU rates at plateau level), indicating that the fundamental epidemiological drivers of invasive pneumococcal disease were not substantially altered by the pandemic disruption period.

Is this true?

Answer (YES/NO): NO